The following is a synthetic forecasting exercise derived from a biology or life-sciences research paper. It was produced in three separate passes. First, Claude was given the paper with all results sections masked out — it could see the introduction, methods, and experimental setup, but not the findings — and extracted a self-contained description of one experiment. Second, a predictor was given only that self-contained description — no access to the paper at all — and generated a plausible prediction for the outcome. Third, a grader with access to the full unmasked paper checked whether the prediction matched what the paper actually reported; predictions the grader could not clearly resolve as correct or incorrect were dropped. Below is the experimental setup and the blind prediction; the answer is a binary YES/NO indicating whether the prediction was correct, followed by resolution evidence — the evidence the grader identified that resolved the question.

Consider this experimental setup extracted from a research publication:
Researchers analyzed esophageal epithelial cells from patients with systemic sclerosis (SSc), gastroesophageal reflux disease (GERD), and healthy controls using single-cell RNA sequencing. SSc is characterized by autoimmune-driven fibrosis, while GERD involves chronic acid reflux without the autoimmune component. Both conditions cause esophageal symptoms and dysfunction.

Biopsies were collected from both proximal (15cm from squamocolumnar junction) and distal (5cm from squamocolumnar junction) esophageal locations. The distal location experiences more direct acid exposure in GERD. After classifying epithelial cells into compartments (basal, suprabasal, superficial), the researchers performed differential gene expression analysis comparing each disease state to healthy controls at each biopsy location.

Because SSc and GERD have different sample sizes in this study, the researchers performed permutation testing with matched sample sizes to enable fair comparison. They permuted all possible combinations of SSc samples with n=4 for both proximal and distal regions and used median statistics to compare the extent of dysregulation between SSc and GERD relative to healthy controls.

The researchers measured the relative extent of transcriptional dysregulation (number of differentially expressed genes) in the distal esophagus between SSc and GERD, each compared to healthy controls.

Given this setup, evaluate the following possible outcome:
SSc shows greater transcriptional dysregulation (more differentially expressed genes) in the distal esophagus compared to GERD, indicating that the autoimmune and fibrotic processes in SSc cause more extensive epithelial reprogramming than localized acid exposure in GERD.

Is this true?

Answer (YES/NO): NO